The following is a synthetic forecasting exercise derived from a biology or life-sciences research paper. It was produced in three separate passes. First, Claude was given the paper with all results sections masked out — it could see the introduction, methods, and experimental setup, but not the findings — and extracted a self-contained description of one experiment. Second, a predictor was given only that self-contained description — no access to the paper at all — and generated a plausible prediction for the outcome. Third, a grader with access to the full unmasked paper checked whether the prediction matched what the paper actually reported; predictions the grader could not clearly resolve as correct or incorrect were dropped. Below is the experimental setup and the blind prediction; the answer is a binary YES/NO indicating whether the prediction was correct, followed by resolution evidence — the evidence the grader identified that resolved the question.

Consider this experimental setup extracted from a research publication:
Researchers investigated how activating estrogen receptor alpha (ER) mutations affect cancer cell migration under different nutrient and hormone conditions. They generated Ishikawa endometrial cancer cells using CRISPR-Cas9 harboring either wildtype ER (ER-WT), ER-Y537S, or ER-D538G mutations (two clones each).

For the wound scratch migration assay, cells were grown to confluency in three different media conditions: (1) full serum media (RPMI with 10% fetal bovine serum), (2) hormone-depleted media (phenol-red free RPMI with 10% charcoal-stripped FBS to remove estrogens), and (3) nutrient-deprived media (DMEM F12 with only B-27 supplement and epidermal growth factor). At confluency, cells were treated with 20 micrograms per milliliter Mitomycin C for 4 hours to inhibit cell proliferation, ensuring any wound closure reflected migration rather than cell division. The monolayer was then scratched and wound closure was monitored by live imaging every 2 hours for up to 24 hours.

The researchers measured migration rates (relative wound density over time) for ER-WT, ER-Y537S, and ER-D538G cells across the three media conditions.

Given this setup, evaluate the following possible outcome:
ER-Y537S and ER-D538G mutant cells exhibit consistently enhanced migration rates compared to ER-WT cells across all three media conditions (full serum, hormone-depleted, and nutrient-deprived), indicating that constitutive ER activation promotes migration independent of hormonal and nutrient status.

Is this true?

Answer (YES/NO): YES